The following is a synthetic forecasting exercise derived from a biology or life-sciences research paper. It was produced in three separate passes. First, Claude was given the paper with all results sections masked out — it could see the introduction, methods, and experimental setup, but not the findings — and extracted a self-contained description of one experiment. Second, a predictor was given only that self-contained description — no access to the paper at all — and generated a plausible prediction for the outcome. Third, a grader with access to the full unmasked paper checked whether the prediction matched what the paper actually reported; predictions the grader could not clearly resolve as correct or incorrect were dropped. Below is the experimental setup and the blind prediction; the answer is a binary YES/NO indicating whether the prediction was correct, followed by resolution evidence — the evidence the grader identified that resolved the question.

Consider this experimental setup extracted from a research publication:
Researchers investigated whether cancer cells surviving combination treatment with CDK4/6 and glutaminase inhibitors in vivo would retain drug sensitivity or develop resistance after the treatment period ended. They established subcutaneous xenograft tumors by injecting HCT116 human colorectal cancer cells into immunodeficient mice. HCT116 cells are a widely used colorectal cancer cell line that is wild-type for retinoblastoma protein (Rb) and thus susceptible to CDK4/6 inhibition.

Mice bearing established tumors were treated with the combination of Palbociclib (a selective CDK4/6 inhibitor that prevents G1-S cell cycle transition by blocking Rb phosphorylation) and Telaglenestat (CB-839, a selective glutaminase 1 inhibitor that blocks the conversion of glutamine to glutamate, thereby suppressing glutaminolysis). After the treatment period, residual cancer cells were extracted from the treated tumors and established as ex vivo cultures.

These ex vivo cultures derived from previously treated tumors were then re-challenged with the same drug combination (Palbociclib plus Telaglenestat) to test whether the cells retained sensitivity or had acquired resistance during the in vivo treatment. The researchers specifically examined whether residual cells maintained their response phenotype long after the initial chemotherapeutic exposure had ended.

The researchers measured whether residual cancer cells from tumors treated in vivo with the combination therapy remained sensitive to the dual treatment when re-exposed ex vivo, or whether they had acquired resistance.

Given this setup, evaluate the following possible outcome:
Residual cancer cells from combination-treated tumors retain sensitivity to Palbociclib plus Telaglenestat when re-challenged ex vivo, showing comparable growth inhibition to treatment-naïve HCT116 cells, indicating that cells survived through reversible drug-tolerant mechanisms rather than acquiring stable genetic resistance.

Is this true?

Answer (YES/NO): YES